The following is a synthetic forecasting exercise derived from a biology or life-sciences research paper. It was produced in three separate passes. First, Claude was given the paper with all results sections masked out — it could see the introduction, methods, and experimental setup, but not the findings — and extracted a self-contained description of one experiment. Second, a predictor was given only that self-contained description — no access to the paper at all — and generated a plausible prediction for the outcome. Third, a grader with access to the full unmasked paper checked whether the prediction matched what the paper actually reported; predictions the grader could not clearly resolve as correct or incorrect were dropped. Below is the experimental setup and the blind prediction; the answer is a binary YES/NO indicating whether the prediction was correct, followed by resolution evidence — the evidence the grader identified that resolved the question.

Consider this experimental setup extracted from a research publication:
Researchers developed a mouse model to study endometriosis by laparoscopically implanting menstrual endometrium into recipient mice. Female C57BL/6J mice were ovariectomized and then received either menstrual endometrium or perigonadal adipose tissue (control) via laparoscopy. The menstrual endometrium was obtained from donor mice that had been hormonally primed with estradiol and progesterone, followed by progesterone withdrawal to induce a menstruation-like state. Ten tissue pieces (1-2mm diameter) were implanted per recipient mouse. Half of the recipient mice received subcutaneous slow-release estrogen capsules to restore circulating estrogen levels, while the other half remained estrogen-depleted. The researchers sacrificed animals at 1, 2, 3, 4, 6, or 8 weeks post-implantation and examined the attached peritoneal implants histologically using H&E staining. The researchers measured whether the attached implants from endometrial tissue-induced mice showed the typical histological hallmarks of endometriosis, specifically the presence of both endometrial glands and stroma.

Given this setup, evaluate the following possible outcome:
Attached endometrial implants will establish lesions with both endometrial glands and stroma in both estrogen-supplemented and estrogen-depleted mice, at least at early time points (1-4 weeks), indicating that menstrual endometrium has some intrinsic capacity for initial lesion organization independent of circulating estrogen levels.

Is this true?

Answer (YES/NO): NO